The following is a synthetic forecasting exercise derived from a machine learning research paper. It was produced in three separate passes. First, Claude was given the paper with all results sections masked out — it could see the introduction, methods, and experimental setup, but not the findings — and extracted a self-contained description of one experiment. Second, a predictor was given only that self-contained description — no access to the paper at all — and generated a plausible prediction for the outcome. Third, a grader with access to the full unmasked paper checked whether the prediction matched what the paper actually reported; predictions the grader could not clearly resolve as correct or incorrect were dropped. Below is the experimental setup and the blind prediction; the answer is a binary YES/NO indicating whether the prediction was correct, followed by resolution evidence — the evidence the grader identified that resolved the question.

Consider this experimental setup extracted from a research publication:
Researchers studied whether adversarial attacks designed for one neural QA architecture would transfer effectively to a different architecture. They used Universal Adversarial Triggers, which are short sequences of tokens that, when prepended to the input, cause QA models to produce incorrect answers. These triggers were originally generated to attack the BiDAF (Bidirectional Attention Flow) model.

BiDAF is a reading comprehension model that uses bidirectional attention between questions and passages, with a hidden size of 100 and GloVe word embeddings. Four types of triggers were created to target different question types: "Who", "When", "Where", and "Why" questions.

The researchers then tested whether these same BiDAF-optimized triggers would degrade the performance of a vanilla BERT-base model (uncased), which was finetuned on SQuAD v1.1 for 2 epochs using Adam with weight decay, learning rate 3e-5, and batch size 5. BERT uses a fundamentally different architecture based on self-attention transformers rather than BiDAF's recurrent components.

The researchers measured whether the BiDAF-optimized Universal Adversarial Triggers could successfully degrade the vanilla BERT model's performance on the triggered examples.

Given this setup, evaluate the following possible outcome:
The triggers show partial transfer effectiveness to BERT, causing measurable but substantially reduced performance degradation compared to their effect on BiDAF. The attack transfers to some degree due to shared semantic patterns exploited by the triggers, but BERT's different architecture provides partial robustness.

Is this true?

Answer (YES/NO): NO